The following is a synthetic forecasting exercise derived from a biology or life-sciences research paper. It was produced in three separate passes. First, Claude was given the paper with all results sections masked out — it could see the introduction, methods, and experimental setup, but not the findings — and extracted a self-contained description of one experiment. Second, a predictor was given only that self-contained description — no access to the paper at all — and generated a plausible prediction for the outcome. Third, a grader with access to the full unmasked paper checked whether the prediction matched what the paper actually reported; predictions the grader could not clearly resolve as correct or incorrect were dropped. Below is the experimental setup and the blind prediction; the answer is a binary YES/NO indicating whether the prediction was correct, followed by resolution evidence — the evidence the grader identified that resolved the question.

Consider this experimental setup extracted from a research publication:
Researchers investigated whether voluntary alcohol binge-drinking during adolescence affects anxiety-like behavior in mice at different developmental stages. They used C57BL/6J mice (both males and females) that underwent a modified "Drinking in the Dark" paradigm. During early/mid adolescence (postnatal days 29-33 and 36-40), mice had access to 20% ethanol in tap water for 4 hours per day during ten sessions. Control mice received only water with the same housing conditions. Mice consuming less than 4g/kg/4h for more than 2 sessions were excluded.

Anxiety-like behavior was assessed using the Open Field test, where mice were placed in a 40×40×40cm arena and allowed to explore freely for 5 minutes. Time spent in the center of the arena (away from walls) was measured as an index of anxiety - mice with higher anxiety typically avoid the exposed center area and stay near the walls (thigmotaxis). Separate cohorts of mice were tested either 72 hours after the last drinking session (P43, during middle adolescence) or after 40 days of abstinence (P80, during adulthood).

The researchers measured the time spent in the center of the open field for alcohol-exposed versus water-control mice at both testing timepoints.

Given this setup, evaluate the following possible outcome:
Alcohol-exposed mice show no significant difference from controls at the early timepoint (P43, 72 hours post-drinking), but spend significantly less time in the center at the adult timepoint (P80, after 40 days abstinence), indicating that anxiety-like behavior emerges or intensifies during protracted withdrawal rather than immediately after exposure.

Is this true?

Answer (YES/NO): YES